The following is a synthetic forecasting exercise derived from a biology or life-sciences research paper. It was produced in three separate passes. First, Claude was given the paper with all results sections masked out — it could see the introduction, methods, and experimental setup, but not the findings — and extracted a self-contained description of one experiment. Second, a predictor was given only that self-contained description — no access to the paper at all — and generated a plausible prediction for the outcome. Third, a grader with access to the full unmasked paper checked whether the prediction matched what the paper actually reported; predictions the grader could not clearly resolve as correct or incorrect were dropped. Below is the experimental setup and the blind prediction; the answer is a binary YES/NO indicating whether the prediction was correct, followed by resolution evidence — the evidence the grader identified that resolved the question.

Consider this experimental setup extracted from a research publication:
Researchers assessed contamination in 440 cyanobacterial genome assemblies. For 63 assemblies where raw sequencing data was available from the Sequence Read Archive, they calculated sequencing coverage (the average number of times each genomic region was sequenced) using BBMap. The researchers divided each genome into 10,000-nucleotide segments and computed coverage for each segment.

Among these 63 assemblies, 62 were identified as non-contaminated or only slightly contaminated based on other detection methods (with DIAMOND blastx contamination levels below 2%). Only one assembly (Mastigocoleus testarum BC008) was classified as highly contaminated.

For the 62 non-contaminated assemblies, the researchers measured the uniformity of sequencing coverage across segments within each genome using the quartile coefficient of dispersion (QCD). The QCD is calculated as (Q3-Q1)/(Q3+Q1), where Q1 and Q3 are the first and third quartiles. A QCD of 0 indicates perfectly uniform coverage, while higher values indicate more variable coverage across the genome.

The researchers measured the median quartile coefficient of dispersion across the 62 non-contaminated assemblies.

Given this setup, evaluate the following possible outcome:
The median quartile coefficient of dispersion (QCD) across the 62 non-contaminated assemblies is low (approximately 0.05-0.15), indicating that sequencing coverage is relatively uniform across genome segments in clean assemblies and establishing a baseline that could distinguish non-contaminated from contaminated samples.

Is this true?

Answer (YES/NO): YES